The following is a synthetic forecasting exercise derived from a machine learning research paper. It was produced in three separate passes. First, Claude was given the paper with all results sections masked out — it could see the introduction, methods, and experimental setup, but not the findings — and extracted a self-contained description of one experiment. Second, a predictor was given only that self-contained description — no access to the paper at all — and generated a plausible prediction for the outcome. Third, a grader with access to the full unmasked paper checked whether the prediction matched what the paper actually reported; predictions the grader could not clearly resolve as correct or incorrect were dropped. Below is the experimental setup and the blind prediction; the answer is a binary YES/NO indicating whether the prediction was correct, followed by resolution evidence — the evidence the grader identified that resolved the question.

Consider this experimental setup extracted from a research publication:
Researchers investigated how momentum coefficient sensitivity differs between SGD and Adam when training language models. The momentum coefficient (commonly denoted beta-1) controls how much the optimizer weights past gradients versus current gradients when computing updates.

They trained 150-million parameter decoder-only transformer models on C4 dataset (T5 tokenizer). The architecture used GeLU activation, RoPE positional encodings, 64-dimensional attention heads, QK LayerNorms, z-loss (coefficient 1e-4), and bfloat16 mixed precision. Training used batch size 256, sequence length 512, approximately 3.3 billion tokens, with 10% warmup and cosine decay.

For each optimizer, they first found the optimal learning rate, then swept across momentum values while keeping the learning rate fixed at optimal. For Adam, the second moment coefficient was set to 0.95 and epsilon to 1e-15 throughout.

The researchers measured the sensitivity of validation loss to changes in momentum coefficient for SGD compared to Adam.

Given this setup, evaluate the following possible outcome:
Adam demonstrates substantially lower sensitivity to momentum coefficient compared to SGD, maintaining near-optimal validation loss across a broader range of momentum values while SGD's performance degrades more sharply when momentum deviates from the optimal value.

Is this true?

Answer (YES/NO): YES